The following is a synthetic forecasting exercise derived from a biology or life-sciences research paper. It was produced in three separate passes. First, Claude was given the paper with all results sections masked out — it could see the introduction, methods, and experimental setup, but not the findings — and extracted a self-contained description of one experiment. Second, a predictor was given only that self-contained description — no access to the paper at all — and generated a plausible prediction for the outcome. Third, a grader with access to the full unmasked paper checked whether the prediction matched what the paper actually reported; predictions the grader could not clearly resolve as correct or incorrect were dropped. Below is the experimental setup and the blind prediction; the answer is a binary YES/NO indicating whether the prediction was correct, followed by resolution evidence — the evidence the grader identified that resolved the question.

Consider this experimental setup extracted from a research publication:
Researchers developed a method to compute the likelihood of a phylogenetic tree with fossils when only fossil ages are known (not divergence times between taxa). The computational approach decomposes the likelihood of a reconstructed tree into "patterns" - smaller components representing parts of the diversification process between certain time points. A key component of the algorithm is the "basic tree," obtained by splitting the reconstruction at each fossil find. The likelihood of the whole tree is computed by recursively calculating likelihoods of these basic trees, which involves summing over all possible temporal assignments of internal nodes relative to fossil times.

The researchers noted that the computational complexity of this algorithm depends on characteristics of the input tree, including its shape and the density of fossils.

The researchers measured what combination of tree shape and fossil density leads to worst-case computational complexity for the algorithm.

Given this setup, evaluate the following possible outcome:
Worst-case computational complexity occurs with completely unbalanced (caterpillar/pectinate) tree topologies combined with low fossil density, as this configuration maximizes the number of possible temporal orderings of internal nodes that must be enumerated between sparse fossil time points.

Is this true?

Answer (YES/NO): NO